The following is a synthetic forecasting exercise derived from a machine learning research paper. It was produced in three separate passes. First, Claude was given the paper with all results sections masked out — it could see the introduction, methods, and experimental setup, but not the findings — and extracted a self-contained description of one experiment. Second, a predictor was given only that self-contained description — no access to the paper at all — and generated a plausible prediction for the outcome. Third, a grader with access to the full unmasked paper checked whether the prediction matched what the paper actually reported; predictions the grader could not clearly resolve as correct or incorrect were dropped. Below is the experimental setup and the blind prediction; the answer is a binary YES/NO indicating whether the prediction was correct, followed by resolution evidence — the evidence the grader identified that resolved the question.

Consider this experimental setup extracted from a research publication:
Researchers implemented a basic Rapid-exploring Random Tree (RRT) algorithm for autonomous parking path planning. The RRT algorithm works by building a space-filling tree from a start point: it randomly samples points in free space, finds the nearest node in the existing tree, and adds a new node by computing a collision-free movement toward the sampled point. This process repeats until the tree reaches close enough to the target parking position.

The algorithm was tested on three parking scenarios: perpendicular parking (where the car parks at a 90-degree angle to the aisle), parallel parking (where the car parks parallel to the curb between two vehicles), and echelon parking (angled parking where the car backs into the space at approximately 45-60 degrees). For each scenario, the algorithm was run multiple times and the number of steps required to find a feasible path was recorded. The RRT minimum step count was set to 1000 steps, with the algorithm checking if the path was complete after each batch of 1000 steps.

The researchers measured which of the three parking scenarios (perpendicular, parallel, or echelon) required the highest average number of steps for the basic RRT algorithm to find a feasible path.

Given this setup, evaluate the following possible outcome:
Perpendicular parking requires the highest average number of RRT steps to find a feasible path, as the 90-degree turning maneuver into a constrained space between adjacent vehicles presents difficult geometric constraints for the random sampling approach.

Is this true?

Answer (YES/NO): NO